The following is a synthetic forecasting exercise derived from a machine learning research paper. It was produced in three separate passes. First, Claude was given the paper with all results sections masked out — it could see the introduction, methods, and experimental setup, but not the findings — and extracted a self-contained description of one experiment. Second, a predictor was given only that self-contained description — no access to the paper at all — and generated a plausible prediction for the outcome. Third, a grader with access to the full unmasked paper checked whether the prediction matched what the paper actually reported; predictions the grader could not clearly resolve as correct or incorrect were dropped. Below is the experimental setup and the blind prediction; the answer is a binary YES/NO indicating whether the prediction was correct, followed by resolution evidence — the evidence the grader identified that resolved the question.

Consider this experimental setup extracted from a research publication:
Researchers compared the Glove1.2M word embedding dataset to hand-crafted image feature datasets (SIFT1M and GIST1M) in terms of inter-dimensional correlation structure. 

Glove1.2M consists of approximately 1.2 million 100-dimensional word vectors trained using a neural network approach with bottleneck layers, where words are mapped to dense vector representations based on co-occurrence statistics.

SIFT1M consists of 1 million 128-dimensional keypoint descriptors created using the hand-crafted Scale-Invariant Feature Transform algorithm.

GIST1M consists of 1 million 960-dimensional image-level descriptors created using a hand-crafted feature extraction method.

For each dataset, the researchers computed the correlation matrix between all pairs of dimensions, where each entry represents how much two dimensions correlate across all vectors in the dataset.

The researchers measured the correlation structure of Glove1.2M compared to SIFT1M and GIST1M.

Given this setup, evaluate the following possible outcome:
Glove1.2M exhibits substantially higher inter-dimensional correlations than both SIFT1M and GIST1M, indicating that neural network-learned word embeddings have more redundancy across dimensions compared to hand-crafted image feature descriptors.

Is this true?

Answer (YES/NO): NO